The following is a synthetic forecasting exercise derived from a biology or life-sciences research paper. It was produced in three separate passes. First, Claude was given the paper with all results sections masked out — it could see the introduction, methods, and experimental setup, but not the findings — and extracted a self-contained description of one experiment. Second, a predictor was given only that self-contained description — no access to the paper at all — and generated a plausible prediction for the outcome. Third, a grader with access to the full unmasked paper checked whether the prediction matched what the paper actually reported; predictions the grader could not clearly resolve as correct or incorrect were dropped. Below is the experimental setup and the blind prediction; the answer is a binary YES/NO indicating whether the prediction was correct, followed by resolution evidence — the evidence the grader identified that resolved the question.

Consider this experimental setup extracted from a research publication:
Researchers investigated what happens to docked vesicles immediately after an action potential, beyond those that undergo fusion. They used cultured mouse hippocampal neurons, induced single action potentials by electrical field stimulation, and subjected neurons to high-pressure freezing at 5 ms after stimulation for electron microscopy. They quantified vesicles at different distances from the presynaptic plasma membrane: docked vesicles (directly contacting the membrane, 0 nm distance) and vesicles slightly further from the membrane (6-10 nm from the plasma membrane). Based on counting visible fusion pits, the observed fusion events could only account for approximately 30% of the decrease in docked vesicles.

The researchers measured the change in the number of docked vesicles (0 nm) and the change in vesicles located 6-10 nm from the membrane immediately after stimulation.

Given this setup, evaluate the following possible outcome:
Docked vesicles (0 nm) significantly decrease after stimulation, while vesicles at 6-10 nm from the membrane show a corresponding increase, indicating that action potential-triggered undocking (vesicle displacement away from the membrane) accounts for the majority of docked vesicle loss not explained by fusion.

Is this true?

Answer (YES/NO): NO